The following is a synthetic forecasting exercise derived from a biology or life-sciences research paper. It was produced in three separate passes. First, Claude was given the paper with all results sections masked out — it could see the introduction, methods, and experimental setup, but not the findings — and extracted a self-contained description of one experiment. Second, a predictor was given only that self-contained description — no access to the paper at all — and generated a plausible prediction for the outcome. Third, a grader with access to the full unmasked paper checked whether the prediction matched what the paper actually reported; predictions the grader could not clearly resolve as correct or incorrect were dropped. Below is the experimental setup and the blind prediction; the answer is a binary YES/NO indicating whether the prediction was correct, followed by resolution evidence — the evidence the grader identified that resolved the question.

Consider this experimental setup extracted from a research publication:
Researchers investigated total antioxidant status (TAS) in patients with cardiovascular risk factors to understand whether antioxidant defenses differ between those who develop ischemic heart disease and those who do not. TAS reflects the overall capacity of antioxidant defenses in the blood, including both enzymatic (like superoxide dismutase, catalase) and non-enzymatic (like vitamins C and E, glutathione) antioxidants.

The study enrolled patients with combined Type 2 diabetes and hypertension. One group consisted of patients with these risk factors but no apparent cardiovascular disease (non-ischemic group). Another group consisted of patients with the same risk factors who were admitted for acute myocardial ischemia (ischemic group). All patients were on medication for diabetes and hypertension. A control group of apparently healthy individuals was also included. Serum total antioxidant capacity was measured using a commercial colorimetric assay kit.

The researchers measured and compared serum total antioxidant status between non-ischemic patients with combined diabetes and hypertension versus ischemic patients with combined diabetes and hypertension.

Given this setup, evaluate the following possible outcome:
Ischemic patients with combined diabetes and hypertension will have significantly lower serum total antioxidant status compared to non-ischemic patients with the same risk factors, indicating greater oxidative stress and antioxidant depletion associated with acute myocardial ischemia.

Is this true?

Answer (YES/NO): YES